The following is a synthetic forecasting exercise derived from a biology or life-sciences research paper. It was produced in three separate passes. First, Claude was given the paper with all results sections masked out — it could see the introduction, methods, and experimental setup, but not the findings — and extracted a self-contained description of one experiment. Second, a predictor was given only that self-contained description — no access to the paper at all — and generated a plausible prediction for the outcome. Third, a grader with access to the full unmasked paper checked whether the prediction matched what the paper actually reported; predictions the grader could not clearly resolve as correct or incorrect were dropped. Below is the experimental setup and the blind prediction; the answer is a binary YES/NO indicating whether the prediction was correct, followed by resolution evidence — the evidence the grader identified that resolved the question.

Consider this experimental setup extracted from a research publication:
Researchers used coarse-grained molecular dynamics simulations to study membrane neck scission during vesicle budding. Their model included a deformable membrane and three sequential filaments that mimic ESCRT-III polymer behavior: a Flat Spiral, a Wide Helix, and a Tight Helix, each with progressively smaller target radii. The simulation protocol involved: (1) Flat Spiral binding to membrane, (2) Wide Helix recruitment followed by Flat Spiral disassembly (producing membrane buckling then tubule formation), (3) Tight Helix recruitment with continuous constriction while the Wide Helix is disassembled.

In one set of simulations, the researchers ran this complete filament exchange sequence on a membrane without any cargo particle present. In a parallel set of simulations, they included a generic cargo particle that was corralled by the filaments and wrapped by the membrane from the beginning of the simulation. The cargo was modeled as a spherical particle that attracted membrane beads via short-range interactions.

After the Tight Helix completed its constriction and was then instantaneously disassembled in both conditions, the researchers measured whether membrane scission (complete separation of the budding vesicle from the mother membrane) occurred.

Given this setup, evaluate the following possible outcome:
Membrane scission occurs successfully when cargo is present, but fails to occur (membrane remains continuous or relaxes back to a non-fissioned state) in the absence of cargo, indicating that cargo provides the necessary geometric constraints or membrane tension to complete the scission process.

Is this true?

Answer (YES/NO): YES